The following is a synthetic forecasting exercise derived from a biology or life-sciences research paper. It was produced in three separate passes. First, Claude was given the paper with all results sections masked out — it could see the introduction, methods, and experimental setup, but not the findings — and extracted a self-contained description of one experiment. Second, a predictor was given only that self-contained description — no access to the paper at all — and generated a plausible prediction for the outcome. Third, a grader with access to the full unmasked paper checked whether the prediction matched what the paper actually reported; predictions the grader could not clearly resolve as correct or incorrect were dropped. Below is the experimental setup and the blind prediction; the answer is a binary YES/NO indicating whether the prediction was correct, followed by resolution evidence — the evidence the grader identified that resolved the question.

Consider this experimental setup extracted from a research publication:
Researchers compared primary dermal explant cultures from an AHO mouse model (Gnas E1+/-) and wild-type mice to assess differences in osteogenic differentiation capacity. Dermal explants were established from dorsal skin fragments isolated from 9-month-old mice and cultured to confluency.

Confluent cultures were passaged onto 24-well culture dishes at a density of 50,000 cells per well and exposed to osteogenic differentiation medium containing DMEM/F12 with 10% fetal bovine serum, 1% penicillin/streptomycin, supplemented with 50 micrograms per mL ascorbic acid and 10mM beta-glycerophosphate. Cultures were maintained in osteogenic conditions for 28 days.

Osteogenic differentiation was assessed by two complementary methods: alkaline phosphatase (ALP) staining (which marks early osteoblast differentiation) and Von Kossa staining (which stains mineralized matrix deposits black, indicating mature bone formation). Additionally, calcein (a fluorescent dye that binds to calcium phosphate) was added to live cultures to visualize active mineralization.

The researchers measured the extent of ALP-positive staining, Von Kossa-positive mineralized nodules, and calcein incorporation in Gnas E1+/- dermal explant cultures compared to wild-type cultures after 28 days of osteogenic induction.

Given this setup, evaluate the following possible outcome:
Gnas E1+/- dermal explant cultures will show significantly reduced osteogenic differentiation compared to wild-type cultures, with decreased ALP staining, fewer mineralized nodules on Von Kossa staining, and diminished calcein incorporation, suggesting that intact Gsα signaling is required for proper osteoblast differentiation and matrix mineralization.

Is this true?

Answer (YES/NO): NO